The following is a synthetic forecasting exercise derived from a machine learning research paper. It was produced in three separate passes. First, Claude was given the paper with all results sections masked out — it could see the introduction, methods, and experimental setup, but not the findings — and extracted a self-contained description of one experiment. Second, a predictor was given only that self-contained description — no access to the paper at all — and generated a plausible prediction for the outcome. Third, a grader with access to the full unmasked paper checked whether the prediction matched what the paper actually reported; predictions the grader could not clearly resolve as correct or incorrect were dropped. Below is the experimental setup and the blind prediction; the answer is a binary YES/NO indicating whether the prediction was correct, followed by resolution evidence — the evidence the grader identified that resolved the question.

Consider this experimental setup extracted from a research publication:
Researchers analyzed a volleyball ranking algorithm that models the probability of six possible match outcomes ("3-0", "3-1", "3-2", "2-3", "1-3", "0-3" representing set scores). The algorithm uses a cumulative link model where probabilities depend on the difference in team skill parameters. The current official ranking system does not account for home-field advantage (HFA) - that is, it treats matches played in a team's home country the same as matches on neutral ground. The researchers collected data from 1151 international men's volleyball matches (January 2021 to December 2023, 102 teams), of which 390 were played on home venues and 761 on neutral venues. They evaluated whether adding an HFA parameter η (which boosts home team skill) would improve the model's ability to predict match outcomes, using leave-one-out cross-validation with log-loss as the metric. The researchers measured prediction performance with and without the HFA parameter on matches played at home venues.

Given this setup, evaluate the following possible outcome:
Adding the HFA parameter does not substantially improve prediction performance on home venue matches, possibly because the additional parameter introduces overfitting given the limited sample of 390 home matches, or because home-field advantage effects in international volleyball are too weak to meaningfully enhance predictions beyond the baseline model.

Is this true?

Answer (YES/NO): NO